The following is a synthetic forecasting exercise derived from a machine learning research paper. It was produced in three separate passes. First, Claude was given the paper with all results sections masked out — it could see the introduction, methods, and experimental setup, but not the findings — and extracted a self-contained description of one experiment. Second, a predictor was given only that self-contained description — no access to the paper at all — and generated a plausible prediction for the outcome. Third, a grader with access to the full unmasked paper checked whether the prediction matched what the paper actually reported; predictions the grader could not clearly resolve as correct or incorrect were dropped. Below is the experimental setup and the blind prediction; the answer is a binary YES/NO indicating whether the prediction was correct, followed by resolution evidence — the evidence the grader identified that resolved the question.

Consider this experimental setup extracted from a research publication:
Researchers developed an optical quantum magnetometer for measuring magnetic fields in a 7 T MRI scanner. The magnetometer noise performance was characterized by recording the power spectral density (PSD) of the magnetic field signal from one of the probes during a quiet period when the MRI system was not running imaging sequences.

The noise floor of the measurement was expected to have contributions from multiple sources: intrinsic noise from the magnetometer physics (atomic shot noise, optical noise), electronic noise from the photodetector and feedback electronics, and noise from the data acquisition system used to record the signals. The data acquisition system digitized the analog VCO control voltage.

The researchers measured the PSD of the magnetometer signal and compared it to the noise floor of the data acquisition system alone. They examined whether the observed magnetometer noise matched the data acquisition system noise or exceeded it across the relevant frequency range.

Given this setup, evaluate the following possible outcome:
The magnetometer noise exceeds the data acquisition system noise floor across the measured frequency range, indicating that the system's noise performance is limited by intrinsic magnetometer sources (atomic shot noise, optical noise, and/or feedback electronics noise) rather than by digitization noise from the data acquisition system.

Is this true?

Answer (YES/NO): NO